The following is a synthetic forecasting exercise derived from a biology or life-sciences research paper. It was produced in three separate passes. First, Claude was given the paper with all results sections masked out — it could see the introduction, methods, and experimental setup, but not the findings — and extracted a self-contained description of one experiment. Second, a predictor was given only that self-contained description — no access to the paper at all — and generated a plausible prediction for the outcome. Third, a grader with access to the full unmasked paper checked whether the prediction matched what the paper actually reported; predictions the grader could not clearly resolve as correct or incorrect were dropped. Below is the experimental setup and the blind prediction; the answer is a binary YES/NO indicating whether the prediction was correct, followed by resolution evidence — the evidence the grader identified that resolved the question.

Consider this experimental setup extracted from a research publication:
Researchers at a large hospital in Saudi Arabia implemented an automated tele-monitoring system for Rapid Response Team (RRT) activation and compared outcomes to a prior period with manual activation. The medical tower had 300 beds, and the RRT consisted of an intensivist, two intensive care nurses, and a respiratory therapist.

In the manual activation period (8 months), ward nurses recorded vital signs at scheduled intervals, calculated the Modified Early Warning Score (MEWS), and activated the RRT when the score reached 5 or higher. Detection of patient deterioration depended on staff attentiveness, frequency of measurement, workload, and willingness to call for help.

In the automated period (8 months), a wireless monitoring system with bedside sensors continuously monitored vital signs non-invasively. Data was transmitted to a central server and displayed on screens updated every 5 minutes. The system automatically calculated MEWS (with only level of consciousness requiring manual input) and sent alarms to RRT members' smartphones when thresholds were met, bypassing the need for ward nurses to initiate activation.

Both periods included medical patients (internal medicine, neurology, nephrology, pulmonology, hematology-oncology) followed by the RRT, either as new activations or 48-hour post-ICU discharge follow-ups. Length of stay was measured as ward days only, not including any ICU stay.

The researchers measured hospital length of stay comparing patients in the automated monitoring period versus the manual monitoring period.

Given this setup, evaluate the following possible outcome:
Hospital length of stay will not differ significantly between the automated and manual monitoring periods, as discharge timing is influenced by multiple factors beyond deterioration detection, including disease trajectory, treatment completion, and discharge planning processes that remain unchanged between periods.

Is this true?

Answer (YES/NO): NO